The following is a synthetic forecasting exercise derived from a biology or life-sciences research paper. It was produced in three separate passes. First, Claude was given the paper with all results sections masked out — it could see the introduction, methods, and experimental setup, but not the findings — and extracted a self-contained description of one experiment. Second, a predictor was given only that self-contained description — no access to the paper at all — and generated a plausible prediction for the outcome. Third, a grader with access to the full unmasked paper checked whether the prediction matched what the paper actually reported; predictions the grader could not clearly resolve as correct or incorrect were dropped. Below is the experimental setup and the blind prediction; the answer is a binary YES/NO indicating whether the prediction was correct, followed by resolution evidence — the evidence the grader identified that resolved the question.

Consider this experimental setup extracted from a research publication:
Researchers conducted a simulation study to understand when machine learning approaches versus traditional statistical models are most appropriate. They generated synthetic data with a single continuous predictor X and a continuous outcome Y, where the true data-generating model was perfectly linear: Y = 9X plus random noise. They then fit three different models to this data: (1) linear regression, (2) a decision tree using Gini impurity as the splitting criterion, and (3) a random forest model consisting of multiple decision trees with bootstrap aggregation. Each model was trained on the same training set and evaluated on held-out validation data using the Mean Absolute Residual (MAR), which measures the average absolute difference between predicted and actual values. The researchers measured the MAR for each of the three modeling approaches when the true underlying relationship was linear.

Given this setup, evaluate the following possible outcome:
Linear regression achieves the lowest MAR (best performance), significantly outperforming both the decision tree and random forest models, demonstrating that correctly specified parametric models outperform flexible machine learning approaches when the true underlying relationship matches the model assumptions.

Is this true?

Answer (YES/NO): YES